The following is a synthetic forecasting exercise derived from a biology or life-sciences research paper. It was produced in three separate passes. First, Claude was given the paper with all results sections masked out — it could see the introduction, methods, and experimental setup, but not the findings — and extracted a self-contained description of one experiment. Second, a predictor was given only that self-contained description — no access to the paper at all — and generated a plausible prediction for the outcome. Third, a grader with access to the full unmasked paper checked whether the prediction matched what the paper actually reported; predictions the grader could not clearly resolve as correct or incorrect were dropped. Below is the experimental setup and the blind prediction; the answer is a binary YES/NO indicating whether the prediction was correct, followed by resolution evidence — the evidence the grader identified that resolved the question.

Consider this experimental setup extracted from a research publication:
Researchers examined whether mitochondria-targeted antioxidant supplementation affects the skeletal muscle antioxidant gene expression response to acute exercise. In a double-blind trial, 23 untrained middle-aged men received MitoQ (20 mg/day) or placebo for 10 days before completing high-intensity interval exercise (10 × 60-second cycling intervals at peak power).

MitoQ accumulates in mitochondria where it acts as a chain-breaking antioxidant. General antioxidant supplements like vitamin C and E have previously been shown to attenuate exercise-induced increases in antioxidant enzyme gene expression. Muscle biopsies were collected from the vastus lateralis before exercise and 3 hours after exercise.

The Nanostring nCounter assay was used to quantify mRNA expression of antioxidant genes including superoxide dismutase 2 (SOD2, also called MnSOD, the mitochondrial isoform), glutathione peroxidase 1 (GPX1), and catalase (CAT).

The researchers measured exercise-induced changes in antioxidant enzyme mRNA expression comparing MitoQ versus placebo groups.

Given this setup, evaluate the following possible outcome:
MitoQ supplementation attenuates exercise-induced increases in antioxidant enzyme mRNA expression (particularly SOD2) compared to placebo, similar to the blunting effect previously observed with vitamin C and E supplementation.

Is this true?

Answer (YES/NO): NO